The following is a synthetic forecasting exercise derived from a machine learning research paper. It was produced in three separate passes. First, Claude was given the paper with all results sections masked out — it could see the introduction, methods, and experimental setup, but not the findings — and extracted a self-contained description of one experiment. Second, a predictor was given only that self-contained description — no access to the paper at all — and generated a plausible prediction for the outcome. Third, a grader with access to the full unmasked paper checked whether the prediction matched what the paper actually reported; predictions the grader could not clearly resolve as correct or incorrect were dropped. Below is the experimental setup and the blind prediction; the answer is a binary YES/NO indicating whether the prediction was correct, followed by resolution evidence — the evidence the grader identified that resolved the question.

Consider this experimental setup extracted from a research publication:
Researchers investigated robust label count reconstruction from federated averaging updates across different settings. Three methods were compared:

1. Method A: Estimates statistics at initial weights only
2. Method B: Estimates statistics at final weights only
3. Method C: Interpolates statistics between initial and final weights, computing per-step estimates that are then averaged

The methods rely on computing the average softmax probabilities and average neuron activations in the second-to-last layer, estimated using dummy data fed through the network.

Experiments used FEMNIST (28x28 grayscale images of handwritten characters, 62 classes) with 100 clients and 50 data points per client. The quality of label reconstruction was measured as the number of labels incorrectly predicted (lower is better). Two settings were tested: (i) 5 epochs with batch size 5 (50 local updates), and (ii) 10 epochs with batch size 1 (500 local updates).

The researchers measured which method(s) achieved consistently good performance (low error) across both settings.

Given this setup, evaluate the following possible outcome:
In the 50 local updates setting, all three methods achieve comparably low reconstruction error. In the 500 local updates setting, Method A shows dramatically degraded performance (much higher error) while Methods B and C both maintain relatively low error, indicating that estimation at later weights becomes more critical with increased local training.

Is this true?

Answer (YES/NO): NO